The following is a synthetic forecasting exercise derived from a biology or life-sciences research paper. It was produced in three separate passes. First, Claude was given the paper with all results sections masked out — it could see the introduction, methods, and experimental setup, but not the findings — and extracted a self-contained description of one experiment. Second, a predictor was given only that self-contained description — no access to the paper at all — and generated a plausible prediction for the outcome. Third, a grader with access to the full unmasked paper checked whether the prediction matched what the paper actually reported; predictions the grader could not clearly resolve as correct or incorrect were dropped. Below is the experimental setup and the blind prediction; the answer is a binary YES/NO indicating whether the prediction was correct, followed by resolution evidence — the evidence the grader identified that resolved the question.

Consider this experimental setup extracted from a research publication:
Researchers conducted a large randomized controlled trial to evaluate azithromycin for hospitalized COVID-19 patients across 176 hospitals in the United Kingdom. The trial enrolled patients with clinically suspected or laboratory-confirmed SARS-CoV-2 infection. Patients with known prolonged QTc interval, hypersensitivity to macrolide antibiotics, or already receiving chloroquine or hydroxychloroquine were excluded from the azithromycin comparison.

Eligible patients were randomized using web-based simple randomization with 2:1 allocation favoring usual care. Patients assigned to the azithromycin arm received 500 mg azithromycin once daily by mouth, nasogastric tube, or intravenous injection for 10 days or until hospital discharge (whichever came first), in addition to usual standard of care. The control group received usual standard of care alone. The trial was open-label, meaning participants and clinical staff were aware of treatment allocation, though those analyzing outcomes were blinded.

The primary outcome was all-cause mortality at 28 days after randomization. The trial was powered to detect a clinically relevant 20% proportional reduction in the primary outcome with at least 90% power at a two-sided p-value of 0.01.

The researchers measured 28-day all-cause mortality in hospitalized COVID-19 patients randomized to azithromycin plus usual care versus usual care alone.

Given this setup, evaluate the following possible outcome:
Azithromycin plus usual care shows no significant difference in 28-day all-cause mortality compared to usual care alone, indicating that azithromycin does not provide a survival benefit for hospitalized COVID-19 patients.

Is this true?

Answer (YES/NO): YES